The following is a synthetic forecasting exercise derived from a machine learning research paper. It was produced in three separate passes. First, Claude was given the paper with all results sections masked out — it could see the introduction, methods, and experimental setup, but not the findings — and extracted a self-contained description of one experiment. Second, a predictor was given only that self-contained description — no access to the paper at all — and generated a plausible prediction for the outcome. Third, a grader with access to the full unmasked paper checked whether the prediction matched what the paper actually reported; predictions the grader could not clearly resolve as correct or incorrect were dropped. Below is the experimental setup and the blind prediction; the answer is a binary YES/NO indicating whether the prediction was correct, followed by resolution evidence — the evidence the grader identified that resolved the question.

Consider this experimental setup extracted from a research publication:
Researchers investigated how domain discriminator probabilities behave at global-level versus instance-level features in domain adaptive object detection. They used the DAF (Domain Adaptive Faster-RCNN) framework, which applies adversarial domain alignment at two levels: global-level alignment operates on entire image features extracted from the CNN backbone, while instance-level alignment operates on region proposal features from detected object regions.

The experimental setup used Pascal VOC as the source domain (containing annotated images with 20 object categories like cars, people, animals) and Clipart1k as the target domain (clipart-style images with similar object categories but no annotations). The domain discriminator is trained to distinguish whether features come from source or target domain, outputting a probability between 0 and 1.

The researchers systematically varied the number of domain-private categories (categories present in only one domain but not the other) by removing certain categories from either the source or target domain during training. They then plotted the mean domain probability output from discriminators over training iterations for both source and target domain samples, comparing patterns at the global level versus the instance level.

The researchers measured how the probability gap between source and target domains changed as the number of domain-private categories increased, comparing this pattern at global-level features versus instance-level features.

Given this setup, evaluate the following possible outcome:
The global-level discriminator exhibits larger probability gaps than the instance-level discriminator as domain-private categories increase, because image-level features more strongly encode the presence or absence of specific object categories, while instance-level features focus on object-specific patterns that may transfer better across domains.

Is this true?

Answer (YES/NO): YES